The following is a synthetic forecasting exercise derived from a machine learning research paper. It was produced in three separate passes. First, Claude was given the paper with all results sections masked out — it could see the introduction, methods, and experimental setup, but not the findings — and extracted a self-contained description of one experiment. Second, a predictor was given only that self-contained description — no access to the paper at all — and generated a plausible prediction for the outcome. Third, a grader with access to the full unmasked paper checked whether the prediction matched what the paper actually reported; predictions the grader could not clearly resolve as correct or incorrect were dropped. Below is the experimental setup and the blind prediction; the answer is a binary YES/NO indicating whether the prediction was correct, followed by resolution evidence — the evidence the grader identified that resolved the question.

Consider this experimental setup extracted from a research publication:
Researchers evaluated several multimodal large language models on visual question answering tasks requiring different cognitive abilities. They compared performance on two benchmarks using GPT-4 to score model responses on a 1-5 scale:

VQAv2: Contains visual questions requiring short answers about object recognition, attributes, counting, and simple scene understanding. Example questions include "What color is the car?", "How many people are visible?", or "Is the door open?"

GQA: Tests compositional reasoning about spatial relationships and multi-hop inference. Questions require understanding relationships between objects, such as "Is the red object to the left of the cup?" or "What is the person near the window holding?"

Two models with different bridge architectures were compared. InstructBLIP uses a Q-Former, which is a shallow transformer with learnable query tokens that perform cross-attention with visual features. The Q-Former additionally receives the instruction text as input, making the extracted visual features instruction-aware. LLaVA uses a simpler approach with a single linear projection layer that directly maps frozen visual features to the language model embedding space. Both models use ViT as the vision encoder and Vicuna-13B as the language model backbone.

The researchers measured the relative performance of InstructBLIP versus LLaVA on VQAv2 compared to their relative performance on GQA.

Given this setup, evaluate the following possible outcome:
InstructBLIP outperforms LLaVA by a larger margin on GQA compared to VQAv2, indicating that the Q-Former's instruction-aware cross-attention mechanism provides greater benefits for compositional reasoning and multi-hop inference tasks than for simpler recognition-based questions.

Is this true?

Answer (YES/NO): NO